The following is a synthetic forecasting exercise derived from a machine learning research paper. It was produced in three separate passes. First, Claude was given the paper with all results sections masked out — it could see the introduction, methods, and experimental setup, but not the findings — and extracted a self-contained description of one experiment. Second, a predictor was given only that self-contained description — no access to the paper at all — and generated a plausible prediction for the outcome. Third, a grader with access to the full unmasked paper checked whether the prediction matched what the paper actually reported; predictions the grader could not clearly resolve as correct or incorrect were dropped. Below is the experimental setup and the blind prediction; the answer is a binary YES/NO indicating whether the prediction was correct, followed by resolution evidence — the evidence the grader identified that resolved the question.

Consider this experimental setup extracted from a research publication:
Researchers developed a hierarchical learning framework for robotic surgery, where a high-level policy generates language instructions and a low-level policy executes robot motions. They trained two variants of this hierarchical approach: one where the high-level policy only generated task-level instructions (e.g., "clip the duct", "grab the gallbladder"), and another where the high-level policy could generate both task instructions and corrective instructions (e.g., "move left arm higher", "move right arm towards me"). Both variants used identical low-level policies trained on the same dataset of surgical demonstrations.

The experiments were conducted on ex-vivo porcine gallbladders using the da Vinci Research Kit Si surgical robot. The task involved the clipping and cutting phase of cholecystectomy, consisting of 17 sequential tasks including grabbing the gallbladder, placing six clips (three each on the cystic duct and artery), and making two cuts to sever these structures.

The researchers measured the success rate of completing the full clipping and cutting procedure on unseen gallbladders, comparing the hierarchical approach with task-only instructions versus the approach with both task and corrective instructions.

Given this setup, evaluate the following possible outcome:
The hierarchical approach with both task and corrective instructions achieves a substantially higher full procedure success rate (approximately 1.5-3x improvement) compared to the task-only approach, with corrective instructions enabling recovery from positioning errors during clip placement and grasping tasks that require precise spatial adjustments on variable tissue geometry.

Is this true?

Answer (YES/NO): NO